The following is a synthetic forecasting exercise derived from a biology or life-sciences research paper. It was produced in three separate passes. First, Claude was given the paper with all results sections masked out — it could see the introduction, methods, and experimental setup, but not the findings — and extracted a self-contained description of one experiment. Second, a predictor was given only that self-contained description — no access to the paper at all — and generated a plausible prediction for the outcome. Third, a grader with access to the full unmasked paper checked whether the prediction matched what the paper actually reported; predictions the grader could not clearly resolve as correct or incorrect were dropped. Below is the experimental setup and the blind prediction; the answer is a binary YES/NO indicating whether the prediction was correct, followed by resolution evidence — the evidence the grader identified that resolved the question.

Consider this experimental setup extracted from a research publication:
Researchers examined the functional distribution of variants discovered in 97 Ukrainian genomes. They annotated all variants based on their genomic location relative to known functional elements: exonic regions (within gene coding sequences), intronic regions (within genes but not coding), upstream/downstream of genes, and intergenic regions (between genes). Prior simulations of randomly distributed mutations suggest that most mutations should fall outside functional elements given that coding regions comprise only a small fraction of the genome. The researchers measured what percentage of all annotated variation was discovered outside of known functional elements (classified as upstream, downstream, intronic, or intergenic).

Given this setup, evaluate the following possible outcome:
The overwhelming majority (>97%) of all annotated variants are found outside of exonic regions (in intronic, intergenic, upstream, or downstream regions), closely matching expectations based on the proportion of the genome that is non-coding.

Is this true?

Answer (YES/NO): YES